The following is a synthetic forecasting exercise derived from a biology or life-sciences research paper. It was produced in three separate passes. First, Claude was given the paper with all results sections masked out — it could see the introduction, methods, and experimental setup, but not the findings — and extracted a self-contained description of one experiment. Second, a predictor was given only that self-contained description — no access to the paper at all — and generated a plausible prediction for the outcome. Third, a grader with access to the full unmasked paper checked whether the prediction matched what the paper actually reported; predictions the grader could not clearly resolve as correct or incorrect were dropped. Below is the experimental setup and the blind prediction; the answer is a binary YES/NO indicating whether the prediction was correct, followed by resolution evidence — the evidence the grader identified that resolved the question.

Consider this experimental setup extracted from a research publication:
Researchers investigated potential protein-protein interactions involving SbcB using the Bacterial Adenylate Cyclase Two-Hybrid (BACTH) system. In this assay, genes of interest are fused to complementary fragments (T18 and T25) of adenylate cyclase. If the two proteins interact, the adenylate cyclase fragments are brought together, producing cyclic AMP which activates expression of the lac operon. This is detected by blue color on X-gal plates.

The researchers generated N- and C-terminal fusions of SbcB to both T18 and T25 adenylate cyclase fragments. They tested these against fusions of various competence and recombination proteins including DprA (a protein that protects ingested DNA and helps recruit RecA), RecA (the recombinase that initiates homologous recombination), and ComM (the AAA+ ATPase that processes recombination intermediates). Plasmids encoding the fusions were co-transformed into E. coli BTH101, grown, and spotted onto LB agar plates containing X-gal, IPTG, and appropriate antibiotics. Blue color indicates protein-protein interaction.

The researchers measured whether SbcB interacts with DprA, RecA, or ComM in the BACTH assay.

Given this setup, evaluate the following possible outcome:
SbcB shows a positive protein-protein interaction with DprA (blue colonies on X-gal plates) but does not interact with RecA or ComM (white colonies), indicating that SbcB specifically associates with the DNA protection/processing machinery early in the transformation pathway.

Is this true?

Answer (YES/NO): NO